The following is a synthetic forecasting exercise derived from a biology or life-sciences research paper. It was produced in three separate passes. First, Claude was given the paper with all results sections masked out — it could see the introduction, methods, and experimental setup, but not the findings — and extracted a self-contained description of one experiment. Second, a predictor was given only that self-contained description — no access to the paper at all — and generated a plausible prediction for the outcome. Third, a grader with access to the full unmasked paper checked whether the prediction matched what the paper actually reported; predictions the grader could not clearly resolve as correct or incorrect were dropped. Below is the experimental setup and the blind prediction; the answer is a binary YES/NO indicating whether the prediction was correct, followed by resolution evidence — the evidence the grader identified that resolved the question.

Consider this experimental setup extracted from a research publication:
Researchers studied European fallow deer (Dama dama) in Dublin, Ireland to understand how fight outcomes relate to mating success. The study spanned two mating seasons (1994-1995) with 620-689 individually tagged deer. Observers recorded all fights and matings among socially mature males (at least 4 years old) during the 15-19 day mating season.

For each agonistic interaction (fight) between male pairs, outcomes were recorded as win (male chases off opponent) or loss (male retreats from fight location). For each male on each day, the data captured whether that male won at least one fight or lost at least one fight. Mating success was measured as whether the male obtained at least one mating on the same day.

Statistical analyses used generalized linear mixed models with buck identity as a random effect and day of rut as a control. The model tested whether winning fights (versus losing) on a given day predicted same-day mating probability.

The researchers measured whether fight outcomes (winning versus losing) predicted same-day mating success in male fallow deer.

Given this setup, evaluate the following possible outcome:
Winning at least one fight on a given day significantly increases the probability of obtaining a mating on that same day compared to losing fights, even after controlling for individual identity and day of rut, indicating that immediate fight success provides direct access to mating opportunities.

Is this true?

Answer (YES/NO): NO